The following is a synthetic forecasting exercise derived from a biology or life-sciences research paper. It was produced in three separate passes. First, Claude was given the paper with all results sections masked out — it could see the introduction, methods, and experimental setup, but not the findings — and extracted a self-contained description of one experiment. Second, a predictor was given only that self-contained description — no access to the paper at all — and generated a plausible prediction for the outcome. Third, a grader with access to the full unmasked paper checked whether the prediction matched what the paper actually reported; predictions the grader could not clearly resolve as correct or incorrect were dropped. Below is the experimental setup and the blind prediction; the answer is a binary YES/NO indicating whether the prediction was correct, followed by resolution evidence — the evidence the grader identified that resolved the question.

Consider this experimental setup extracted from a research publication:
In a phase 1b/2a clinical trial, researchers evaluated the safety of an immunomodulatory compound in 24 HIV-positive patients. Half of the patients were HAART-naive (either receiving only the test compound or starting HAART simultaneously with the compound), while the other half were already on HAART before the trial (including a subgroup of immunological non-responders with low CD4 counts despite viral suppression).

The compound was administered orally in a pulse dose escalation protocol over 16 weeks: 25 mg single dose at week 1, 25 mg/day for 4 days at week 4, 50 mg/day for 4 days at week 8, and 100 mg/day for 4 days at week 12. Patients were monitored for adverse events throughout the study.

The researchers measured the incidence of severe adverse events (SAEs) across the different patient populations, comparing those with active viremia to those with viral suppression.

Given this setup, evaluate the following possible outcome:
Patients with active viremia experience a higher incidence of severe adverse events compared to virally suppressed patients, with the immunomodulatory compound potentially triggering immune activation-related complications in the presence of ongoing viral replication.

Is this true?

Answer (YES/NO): YES